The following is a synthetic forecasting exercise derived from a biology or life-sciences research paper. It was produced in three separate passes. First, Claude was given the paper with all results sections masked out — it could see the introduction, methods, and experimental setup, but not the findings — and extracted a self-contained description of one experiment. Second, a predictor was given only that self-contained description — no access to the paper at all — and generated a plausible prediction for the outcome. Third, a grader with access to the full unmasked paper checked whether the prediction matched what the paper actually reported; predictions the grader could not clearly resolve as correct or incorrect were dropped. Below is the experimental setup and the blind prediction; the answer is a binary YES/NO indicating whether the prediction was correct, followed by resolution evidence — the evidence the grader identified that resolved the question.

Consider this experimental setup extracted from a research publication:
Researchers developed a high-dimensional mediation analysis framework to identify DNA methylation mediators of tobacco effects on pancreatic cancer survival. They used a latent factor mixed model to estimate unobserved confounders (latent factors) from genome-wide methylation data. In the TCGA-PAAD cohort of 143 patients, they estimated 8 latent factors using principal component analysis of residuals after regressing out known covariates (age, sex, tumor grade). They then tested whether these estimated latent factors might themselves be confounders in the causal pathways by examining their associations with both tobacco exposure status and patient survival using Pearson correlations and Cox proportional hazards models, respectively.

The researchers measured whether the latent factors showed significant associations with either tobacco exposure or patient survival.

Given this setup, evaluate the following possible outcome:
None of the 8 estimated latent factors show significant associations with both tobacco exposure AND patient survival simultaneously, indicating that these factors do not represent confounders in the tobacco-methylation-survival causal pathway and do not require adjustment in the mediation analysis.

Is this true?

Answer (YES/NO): YES